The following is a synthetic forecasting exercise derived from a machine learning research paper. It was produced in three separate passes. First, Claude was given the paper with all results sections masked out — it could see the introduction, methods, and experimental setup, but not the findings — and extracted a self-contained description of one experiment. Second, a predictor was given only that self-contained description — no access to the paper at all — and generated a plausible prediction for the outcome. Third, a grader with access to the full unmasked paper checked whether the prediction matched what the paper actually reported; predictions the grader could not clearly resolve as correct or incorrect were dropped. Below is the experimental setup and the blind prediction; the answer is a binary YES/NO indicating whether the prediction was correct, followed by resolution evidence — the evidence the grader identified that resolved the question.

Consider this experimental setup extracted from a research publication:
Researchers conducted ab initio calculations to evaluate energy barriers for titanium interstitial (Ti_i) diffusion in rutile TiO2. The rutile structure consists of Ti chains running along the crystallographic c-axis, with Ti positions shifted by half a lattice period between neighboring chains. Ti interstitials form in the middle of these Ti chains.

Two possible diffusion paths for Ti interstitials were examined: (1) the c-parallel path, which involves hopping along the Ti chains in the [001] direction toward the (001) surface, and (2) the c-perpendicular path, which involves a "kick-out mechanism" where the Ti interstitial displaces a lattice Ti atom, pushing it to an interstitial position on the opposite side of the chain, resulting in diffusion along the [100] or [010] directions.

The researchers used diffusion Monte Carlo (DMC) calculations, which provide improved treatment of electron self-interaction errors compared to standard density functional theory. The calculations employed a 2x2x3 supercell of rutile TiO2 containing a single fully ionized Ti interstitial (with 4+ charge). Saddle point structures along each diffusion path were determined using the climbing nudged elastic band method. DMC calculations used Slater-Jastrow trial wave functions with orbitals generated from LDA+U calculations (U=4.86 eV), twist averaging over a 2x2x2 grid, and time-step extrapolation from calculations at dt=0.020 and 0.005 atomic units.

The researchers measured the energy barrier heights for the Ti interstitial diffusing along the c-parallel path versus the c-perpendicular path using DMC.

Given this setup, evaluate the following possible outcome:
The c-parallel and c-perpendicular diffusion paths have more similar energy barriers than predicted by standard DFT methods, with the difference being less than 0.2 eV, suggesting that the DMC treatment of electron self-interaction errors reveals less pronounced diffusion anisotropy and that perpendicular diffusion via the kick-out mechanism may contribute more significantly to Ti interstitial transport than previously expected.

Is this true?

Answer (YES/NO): NO